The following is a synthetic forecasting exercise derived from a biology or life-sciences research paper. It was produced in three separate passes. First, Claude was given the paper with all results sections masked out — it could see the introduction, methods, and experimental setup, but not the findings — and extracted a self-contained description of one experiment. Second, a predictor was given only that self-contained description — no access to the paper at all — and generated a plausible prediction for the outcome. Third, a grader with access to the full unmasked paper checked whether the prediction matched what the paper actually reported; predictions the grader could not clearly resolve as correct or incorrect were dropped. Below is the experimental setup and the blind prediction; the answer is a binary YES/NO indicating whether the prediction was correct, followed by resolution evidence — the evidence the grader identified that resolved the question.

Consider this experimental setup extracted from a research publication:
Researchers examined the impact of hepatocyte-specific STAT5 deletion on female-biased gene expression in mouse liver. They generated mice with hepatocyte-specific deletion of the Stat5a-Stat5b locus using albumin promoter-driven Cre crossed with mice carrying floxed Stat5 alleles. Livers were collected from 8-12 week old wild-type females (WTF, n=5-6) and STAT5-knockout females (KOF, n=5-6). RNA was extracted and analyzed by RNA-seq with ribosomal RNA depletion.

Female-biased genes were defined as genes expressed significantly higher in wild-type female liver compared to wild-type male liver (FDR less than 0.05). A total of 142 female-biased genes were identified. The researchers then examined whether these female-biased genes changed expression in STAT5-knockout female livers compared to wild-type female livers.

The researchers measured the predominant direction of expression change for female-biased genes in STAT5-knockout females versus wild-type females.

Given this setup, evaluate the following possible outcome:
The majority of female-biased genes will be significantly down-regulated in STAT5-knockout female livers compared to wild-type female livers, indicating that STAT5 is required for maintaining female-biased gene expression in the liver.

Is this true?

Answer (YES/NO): YES